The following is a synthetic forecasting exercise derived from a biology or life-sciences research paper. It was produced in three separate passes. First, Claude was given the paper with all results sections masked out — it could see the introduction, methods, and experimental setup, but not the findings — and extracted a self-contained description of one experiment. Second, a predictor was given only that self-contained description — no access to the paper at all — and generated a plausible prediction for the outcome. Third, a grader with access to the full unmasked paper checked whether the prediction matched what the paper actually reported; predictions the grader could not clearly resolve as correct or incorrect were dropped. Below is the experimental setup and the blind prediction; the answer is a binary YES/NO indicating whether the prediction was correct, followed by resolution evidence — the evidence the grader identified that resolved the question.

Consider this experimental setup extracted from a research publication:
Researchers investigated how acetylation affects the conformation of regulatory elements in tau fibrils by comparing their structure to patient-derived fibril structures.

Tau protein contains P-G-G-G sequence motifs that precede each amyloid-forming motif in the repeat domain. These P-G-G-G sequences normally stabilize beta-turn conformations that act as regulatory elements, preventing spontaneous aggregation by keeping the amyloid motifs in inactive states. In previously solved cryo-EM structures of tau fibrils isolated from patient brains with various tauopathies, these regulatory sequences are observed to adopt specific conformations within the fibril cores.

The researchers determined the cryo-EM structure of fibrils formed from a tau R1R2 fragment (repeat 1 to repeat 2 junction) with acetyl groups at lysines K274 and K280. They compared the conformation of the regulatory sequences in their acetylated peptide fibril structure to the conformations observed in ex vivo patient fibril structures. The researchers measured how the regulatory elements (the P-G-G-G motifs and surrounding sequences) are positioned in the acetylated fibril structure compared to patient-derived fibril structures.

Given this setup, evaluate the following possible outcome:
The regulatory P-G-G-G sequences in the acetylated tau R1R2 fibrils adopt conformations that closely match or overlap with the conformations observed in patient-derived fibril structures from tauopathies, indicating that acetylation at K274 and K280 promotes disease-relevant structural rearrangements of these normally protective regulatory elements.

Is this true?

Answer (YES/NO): YES